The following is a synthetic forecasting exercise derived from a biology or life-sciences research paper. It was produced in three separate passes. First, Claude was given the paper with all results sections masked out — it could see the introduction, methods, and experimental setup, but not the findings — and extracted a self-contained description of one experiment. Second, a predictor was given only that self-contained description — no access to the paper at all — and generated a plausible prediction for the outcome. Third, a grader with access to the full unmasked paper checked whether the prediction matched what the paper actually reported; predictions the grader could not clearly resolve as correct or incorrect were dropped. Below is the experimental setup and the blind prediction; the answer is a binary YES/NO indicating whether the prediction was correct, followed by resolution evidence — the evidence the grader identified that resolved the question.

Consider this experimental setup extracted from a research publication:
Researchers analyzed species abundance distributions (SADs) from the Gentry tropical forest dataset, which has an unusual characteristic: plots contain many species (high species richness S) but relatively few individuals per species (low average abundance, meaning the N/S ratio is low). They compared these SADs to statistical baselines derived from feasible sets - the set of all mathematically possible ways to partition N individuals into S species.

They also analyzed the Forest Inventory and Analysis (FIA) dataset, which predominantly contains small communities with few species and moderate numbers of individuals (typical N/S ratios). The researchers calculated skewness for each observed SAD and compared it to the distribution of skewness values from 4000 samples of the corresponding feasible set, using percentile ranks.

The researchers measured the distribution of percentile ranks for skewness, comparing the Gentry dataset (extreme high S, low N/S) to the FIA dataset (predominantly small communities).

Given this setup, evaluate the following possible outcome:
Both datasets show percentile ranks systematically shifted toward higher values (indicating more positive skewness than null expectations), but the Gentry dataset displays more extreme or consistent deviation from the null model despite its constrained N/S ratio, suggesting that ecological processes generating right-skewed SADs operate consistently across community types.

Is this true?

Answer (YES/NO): NO